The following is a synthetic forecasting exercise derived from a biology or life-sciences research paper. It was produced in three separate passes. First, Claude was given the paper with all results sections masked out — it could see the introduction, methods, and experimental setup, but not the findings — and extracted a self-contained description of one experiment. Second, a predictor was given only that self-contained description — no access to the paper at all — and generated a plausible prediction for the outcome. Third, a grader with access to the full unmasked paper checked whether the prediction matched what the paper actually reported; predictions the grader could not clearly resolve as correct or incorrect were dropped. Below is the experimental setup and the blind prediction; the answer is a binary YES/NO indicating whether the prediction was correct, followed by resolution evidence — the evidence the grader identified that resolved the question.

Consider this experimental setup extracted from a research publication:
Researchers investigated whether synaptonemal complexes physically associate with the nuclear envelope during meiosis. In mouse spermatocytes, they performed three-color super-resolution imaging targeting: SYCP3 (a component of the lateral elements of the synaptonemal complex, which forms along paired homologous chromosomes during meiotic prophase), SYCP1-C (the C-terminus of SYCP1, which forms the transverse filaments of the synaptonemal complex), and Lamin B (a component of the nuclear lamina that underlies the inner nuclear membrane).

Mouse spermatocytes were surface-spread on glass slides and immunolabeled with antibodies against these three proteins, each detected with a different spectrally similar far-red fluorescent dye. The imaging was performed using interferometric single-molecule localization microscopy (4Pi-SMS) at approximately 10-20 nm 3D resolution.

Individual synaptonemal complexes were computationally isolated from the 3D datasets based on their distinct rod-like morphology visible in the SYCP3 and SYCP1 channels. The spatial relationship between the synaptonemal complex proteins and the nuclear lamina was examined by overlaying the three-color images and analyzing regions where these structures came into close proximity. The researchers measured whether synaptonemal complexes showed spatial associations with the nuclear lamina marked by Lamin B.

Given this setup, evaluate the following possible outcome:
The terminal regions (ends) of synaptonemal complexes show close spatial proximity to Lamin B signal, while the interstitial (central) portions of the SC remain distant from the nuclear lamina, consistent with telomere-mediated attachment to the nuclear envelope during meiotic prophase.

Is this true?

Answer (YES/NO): YES